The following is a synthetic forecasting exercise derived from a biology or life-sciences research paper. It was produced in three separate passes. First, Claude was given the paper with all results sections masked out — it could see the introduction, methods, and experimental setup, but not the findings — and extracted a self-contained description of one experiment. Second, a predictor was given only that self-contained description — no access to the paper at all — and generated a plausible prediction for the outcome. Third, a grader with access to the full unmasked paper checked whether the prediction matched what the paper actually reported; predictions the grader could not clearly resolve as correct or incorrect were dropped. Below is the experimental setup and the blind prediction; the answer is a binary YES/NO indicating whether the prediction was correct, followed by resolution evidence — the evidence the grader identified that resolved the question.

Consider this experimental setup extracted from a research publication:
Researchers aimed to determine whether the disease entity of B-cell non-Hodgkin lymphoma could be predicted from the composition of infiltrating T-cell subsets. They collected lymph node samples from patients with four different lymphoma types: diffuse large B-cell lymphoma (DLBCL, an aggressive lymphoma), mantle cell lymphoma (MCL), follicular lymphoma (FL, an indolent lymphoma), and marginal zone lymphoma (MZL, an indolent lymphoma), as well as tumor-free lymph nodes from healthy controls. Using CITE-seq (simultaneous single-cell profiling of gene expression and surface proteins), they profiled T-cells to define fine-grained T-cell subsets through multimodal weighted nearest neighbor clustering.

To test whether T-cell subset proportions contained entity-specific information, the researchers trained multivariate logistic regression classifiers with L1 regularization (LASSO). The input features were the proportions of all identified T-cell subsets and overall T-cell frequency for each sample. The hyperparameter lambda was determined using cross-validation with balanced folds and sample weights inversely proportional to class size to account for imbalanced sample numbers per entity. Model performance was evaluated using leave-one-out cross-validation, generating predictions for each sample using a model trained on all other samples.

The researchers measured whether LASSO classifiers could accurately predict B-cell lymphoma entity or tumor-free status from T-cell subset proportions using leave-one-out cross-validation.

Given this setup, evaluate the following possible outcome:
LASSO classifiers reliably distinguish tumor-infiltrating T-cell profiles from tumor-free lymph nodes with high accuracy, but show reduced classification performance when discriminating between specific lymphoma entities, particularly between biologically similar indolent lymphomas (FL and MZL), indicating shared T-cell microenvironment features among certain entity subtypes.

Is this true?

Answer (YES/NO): NO